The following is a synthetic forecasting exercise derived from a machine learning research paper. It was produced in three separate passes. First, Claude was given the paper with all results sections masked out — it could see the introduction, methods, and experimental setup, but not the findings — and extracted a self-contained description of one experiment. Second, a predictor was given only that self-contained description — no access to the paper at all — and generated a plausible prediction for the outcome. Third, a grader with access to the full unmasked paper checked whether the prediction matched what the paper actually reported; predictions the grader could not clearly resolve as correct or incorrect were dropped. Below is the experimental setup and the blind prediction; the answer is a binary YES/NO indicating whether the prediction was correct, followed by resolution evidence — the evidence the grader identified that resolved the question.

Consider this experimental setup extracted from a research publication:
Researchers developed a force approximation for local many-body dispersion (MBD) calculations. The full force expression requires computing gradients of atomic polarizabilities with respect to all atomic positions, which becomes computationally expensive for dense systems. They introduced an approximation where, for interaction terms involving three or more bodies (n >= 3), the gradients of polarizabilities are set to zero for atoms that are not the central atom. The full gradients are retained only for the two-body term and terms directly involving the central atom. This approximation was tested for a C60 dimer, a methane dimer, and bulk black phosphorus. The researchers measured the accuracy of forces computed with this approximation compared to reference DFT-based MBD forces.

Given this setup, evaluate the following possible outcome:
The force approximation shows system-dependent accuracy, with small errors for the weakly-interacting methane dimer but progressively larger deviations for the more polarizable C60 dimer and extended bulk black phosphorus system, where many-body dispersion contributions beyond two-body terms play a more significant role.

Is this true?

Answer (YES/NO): NO